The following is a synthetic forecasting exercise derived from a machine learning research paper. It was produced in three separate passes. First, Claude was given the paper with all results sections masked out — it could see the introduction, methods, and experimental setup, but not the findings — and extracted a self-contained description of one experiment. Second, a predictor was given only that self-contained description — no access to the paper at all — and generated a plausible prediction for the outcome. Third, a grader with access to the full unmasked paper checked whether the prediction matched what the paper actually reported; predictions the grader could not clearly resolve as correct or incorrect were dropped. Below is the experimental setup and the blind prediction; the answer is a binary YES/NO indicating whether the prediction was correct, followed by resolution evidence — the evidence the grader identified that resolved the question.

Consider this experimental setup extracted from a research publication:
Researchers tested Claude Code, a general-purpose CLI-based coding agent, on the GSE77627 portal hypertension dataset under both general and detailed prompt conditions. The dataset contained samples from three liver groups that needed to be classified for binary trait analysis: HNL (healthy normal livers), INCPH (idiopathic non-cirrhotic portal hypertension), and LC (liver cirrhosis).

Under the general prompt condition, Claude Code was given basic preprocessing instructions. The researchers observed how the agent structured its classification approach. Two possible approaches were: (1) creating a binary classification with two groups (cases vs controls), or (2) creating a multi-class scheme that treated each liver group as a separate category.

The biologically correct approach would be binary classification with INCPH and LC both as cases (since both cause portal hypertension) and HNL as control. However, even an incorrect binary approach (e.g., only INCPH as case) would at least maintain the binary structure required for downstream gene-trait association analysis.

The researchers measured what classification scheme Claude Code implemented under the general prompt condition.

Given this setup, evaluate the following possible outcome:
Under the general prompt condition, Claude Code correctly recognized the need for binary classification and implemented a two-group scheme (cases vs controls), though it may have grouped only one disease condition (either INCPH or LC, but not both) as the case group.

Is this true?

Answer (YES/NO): NO